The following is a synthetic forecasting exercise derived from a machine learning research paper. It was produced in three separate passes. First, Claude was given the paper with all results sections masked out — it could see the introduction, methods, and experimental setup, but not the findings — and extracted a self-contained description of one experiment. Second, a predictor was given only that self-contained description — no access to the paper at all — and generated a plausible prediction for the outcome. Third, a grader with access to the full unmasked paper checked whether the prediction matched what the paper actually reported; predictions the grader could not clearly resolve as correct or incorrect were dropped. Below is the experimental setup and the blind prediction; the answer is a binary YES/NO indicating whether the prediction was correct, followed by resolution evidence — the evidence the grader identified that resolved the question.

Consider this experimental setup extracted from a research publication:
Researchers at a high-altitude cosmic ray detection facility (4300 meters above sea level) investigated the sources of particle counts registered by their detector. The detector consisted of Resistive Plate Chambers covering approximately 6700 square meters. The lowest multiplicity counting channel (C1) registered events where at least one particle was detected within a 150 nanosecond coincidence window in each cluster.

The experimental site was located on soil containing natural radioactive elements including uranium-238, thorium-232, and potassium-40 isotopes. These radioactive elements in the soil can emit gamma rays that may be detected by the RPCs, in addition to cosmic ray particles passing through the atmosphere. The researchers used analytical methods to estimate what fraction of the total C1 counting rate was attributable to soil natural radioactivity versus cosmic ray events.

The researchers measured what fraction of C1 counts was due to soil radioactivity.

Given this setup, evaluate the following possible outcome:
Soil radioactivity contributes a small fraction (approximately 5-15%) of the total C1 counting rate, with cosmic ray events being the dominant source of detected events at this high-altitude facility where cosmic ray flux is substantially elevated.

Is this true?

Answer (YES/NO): NO